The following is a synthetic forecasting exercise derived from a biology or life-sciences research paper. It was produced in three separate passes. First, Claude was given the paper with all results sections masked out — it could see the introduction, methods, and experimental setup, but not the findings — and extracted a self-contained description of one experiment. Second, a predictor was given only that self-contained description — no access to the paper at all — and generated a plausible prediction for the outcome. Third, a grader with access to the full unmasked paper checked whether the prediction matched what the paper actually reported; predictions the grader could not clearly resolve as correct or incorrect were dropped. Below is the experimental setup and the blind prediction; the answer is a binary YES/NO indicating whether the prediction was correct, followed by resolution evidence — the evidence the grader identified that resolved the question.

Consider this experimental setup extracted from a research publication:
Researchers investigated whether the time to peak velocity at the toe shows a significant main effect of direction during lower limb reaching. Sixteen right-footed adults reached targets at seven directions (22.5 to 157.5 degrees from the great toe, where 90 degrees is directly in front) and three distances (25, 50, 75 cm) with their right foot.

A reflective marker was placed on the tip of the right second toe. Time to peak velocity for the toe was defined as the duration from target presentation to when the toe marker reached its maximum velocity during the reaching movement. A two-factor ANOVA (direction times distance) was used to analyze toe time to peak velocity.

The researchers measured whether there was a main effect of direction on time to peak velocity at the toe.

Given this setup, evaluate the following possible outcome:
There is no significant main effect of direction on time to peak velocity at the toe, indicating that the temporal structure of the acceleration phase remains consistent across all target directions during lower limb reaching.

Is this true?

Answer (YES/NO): NO